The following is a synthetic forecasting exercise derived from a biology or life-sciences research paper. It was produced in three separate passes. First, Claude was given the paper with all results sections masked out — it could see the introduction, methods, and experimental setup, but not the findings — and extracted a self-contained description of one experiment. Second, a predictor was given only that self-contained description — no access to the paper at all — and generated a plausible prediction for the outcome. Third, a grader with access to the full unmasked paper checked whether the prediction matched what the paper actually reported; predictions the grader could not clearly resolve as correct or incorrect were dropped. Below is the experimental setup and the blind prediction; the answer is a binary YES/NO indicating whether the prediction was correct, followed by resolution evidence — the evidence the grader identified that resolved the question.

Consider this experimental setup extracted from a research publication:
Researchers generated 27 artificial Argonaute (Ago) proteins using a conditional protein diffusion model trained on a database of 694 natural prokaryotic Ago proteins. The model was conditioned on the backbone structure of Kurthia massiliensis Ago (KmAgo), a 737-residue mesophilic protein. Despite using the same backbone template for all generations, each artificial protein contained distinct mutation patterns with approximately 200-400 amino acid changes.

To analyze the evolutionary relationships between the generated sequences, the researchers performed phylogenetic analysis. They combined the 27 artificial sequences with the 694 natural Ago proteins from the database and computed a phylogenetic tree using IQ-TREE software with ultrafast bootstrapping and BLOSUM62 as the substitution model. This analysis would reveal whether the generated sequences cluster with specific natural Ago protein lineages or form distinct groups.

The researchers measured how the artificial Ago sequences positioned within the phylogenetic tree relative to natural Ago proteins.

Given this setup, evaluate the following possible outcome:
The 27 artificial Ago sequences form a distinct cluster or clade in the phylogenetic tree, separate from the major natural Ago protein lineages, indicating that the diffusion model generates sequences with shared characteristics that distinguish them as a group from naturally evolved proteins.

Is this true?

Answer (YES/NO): NO